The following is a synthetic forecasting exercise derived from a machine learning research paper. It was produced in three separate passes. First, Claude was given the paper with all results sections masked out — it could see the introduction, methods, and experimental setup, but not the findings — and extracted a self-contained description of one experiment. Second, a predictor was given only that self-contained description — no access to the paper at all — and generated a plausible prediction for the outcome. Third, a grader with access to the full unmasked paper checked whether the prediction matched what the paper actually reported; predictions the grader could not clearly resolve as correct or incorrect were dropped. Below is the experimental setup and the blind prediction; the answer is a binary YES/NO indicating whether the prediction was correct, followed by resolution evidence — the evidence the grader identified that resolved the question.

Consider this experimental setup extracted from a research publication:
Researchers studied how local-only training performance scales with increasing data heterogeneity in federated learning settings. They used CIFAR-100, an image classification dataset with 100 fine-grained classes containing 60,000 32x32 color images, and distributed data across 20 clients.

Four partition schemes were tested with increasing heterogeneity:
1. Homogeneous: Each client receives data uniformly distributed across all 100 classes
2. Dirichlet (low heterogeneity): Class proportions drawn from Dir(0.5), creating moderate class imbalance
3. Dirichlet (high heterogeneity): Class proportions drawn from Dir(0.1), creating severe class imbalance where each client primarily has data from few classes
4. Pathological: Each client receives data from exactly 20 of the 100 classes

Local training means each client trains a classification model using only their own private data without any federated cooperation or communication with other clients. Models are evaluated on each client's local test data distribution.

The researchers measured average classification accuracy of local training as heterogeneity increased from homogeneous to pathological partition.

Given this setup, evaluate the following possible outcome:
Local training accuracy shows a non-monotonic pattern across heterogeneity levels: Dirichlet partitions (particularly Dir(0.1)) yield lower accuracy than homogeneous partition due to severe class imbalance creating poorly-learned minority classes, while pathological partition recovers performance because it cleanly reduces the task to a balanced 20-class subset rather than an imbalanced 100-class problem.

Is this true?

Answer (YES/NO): NO